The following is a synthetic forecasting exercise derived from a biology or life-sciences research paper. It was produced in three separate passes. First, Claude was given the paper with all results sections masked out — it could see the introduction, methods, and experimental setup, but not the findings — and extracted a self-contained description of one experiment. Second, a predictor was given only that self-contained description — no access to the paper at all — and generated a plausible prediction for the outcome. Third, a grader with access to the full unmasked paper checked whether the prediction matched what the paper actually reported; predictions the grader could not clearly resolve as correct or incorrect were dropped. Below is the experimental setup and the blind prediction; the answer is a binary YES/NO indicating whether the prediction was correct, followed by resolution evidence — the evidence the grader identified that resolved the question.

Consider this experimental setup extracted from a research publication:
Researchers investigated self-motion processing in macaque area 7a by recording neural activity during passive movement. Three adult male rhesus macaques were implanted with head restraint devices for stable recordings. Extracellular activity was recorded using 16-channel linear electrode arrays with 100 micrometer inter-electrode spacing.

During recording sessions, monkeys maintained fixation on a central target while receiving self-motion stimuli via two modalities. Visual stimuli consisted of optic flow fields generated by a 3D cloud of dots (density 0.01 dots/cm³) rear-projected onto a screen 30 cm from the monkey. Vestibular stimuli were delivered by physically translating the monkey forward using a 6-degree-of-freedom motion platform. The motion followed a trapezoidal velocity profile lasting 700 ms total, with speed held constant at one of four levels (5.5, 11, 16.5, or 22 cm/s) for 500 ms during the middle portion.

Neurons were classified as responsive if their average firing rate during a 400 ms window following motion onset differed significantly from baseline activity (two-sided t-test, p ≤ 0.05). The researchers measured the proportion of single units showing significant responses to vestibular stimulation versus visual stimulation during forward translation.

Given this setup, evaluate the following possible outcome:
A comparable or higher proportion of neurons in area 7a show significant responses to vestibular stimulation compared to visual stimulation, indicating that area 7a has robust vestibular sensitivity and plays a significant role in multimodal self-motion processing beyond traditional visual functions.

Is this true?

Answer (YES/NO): YES